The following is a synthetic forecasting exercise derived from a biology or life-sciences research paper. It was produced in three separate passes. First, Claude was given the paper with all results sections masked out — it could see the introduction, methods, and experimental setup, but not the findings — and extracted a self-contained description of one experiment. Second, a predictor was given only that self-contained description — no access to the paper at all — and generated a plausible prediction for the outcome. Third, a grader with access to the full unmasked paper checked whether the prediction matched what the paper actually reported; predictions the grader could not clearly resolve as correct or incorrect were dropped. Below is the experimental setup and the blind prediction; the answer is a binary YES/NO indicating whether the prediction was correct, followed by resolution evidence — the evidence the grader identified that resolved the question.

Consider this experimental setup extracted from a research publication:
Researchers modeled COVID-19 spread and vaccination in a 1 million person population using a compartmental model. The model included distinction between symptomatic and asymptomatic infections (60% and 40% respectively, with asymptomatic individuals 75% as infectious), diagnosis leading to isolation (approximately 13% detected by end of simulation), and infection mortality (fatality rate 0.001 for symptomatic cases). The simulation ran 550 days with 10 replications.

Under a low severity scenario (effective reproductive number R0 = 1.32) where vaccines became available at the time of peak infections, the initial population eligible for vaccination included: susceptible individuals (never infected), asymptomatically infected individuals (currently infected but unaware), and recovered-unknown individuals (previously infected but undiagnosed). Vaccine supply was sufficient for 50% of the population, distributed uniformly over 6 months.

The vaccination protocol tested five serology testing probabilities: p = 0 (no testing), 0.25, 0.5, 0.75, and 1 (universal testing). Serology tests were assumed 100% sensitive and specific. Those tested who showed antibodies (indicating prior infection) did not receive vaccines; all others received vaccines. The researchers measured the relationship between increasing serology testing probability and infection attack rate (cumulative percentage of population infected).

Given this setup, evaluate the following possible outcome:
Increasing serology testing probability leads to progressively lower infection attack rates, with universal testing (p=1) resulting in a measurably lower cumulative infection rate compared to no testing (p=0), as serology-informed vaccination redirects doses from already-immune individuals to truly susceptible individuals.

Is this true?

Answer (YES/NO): YES